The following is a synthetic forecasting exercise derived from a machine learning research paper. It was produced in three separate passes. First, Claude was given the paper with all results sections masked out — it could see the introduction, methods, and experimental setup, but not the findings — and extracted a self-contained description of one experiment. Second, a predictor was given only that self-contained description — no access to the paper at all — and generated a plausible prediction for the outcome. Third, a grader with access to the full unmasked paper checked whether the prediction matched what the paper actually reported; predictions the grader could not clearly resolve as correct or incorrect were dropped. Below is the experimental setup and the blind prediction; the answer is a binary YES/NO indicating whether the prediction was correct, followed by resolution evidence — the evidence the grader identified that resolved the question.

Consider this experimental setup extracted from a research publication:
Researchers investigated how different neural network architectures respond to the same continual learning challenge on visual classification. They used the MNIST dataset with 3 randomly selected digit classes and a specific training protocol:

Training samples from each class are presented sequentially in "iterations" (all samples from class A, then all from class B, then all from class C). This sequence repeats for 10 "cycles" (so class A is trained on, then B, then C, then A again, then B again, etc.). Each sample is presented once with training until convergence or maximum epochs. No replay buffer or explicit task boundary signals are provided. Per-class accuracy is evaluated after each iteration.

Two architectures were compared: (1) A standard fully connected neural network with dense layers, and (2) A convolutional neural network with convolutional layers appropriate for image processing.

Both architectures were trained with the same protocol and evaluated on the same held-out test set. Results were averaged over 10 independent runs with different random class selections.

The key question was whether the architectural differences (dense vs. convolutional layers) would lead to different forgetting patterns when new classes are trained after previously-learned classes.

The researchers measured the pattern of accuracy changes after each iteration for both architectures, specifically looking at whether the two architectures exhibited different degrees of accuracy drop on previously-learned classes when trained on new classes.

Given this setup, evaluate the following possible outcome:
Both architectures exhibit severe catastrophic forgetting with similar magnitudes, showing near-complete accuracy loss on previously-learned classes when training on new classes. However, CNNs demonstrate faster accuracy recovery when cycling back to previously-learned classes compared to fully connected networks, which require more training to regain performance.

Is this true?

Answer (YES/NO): NO